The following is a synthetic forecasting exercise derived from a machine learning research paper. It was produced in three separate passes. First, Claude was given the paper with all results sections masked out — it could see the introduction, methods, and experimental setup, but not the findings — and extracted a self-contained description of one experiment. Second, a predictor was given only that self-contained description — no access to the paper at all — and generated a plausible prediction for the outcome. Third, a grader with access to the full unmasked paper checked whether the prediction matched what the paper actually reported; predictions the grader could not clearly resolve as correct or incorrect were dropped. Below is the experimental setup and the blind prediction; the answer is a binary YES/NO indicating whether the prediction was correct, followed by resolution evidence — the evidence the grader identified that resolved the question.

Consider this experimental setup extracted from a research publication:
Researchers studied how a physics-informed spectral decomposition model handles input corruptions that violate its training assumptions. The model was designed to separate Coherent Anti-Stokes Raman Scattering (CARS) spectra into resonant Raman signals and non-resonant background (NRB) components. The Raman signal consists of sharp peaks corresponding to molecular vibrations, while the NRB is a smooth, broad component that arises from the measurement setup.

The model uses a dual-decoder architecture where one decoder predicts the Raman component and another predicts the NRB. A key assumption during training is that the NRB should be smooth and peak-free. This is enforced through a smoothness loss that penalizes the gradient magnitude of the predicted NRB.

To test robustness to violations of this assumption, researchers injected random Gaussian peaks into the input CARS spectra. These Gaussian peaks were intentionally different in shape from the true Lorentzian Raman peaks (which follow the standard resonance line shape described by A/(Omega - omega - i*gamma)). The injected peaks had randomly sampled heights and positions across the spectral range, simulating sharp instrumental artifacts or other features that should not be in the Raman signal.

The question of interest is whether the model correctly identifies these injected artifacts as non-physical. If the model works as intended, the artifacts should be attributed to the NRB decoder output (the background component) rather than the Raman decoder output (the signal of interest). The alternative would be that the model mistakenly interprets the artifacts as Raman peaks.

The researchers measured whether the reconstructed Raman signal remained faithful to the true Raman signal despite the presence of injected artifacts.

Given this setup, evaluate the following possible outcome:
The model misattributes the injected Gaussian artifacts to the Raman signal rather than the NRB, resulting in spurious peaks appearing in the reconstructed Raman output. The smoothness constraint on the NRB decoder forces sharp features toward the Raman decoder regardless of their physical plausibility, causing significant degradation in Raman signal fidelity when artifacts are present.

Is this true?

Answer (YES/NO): NO